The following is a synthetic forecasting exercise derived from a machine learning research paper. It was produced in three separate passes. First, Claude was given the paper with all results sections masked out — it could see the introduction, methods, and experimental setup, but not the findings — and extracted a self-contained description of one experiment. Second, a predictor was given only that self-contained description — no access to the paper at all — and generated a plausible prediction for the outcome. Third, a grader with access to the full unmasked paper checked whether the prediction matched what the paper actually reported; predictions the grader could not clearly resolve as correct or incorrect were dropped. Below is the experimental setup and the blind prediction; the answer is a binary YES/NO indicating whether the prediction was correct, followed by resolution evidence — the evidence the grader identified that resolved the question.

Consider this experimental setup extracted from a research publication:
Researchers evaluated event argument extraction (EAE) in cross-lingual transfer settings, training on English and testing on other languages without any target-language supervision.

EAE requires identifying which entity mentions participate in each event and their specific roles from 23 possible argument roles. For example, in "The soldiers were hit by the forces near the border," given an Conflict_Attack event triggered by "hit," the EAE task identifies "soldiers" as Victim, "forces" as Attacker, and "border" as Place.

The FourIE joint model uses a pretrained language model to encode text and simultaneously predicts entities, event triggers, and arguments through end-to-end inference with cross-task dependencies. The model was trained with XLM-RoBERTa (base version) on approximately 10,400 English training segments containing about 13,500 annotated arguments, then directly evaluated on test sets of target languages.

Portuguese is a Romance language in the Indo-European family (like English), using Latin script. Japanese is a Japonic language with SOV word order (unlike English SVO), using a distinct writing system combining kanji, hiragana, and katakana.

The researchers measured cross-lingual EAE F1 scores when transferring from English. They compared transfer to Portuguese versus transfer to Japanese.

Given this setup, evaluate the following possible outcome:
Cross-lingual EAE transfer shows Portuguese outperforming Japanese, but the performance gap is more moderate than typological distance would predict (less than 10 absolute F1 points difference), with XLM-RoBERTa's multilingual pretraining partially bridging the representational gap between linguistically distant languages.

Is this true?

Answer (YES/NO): NO